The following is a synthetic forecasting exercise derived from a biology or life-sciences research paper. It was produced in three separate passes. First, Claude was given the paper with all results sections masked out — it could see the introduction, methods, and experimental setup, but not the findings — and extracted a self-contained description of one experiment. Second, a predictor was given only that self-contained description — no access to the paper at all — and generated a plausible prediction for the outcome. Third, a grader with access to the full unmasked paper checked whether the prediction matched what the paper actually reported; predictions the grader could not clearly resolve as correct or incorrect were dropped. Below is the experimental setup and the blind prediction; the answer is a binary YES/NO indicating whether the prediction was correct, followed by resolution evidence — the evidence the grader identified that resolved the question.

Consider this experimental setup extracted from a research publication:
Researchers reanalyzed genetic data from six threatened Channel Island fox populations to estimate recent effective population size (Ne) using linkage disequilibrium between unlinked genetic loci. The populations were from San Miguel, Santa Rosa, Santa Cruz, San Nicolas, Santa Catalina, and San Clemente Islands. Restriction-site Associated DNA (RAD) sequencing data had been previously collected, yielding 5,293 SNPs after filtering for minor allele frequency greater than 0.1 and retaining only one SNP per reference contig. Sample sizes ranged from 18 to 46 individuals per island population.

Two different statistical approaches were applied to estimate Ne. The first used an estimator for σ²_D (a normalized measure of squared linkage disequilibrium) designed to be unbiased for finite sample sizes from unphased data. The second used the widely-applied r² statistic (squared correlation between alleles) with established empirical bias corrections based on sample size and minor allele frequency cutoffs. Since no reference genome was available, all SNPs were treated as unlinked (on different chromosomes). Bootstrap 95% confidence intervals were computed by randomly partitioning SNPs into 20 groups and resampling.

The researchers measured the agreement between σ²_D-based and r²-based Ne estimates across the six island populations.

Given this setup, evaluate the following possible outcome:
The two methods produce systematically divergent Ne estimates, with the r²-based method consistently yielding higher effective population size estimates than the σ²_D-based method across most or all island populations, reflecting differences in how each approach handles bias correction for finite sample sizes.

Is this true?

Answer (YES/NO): NO